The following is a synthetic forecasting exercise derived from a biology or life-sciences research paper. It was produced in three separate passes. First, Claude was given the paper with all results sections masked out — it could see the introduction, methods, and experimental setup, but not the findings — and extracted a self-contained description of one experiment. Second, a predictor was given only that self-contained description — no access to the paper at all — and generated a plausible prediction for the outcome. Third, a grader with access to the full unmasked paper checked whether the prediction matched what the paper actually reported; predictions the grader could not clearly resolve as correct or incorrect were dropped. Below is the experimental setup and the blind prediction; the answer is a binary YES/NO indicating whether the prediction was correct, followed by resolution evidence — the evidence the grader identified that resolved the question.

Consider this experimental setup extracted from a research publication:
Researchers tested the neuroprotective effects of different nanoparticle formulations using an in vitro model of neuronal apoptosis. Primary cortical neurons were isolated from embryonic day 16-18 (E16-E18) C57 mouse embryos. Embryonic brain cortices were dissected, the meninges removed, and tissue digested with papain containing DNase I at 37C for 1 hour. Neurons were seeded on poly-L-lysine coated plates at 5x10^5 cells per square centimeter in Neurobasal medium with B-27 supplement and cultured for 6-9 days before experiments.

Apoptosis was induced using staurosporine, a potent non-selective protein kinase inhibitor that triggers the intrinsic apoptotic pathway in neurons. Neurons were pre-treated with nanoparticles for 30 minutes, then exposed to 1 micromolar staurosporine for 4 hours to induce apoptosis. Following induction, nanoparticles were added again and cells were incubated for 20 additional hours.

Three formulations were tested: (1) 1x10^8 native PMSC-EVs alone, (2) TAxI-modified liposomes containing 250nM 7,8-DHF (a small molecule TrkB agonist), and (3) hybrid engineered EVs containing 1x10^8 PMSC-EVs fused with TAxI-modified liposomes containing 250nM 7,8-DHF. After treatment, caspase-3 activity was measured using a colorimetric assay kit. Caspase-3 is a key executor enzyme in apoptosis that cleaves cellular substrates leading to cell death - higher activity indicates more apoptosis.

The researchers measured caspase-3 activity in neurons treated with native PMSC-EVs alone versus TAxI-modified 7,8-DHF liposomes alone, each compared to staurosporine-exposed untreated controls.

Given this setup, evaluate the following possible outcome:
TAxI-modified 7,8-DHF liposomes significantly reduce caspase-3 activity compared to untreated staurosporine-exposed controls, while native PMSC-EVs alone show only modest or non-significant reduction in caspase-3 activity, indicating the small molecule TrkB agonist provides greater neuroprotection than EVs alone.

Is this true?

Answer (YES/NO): NO